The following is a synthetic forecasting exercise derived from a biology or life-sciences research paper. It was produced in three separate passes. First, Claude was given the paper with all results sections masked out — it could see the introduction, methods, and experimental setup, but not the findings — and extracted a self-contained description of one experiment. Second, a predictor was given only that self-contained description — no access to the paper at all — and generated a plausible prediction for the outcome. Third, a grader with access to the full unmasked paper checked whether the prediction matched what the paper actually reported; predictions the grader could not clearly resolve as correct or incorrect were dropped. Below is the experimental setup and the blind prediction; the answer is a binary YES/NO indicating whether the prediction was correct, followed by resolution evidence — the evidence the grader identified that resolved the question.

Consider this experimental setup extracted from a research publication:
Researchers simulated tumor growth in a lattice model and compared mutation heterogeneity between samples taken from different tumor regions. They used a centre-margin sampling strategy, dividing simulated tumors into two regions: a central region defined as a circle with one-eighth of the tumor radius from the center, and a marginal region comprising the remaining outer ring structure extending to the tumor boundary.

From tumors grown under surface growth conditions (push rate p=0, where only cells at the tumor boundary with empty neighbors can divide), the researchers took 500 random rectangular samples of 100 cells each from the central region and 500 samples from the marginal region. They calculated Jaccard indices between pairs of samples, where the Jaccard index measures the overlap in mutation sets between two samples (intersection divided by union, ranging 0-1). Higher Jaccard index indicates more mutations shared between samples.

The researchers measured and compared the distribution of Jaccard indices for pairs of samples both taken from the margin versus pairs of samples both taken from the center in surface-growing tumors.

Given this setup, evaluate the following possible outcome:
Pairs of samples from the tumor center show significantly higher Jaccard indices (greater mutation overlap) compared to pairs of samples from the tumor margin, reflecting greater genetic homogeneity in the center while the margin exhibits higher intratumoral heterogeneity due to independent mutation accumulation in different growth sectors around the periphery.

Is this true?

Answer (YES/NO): NO